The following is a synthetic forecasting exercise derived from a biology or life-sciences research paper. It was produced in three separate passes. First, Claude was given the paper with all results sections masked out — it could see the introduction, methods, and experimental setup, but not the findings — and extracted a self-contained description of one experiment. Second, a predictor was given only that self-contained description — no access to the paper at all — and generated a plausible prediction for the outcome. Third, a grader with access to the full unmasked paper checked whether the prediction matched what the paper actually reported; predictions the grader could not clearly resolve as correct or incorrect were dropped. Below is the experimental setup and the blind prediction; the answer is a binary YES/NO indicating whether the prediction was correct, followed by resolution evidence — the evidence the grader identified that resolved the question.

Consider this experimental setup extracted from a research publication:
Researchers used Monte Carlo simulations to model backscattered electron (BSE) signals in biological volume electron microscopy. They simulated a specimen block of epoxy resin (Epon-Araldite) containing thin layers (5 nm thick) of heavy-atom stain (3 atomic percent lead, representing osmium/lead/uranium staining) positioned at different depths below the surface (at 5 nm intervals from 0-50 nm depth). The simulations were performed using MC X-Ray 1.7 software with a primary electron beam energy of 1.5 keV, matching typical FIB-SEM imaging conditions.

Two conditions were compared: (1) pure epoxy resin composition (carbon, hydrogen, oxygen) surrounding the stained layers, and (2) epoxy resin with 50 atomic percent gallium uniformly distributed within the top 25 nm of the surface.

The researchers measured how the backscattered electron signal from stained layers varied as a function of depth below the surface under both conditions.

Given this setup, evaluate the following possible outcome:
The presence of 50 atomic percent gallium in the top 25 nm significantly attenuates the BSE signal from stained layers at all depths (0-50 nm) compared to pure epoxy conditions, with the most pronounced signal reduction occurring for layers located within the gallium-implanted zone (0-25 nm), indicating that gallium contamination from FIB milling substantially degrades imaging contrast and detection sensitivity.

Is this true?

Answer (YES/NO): NO